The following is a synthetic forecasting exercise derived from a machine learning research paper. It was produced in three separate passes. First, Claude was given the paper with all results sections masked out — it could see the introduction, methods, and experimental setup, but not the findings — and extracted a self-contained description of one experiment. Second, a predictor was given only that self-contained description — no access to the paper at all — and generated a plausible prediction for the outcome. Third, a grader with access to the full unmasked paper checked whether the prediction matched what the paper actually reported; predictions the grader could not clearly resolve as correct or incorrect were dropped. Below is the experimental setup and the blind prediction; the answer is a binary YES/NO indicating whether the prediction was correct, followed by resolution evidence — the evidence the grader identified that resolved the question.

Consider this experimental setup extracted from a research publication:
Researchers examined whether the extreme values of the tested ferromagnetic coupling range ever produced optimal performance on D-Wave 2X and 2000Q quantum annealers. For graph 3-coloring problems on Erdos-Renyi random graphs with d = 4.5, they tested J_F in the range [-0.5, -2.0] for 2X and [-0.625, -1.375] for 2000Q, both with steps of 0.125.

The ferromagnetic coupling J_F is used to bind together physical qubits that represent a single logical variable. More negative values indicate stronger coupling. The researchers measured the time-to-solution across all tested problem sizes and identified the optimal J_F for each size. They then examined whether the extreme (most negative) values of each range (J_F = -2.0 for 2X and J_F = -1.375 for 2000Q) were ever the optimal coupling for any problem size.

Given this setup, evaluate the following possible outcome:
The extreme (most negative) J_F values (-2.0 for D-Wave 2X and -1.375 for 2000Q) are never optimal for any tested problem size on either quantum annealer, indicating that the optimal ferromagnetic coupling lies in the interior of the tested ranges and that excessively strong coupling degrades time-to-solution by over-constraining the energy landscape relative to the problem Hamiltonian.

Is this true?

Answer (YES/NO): YES